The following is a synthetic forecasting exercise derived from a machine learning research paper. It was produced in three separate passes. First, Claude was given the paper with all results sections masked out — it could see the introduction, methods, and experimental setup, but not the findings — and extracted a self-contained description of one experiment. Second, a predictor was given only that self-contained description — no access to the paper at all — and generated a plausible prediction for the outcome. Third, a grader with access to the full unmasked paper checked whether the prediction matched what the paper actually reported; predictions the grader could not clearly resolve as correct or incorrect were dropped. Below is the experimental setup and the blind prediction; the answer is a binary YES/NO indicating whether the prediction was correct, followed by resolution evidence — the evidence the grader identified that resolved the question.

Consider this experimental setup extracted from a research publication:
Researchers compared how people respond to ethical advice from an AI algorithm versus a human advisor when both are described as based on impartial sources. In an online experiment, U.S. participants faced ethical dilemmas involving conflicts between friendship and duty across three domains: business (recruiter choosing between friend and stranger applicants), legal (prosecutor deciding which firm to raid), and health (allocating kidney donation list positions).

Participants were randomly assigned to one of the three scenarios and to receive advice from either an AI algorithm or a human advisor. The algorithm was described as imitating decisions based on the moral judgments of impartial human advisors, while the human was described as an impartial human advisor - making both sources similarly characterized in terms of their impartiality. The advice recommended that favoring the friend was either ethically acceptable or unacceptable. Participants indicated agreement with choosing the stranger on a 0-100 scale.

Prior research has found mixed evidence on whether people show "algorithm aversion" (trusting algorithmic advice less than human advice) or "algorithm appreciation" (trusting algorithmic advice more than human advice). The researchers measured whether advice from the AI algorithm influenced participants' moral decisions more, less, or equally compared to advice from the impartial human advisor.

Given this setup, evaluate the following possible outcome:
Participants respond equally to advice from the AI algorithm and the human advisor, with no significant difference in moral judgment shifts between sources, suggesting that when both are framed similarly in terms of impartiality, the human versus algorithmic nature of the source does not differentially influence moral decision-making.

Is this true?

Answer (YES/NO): YES